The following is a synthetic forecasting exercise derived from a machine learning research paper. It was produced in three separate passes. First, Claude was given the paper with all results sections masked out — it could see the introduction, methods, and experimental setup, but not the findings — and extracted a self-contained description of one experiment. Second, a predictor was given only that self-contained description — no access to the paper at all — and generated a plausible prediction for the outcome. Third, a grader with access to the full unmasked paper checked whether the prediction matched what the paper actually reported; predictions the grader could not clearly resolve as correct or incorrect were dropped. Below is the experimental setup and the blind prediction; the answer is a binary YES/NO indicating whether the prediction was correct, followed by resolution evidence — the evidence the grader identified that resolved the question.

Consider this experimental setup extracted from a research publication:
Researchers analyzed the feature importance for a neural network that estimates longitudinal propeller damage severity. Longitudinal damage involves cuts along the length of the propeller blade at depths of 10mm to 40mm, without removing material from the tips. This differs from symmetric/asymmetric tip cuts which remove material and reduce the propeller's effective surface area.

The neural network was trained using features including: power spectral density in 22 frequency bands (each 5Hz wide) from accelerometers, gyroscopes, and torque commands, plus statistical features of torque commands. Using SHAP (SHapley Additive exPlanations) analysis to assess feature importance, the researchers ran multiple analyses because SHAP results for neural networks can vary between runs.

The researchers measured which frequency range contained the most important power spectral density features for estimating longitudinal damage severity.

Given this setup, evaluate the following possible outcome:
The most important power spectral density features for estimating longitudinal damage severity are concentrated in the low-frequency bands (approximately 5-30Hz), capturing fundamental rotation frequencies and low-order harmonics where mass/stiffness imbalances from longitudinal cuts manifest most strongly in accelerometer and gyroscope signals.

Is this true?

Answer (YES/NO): NO